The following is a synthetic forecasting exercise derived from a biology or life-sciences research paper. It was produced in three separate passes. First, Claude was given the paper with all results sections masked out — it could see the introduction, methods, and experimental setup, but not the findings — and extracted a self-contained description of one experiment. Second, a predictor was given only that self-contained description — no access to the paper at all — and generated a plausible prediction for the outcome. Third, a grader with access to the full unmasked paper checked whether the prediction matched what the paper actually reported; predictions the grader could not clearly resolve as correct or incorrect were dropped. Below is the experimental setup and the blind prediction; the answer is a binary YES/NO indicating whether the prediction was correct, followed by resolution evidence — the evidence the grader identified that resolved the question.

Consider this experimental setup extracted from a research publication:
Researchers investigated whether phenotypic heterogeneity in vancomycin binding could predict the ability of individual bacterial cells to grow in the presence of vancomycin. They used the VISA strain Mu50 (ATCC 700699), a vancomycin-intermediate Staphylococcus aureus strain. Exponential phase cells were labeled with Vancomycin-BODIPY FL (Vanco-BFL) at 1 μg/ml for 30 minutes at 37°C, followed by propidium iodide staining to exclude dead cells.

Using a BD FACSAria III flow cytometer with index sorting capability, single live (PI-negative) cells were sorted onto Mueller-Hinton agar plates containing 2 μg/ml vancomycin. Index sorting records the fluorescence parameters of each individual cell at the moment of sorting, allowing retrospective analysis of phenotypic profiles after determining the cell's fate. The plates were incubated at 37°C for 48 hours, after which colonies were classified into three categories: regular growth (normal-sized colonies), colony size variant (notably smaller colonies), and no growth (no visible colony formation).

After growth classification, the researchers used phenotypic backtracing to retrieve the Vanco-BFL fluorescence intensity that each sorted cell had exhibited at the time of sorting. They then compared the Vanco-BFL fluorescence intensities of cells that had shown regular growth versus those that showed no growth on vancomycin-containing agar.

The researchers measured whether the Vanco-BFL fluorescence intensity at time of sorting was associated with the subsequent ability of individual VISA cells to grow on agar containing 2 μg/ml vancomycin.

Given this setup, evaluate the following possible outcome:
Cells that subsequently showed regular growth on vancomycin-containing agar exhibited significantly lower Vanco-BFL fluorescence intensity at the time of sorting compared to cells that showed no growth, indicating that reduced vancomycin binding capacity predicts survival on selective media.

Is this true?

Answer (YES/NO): NO